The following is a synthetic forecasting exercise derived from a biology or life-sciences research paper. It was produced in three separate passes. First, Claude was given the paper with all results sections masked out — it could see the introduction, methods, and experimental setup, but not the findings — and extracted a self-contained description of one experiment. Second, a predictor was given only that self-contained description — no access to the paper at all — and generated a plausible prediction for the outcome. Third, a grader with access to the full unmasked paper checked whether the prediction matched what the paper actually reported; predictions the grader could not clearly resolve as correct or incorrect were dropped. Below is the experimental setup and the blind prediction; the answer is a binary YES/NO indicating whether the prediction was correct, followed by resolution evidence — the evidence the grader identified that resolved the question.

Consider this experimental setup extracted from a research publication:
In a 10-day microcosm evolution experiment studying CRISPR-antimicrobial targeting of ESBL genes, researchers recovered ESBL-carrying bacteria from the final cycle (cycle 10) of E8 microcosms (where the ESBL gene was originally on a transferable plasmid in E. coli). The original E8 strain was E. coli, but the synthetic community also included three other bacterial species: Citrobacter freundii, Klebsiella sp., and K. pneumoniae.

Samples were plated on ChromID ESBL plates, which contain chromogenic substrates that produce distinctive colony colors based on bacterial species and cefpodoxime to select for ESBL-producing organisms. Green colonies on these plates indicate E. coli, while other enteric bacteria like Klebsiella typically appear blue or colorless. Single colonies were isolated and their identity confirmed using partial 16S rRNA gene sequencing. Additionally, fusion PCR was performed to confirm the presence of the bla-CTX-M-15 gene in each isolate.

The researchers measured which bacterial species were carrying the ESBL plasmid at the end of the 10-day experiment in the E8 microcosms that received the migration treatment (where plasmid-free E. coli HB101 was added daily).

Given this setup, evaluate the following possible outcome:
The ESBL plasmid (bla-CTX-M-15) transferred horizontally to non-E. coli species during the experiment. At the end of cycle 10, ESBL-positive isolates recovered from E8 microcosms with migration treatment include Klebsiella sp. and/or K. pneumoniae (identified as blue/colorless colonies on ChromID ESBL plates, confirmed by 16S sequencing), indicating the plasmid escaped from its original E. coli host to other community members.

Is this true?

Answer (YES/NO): YES